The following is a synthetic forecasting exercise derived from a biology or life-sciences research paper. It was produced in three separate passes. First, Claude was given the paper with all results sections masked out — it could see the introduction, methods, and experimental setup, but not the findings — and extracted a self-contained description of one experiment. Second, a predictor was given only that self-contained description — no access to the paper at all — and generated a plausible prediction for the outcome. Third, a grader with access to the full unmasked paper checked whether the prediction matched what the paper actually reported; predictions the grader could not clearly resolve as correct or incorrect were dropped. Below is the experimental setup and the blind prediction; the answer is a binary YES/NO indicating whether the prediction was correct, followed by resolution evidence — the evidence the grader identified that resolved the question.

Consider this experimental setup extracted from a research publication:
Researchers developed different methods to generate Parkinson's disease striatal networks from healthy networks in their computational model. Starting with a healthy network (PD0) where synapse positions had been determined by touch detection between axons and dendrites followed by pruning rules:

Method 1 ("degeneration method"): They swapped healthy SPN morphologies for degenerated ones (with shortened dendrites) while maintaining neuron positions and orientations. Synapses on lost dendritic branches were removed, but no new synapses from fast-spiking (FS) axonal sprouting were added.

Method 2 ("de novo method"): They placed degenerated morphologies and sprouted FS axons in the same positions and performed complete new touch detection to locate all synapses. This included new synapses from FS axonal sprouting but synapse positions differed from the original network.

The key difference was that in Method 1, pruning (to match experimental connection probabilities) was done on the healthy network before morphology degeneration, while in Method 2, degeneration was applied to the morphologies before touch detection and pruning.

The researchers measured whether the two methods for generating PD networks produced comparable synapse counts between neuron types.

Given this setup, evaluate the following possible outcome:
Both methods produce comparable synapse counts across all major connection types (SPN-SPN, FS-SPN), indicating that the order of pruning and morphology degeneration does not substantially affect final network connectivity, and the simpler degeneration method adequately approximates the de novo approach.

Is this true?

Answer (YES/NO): NO